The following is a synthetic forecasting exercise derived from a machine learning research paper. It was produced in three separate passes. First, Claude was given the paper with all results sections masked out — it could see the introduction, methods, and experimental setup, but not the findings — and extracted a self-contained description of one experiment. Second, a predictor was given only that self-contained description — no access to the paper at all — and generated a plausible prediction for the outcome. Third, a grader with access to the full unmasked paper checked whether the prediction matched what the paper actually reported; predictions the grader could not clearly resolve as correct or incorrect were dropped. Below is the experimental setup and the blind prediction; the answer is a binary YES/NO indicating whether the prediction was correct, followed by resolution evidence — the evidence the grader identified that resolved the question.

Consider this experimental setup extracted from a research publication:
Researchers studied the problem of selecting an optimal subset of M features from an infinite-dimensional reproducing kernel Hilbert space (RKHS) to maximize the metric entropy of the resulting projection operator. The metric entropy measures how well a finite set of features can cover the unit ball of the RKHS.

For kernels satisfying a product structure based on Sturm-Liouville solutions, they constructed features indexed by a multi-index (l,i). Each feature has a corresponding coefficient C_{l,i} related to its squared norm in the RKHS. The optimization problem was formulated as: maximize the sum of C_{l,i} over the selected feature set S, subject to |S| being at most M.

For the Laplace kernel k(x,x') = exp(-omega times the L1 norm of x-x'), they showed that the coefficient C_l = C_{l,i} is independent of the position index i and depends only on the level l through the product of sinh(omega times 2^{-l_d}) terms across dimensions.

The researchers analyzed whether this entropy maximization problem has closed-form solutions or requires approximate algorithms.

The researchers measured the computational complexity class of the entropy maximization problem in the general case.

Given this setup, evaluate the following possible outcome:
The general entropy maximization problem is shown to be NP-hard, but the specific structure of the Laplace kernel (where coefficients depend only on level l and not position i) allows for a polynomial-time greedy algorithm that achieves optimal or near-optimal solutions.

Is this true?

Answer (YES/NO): NO